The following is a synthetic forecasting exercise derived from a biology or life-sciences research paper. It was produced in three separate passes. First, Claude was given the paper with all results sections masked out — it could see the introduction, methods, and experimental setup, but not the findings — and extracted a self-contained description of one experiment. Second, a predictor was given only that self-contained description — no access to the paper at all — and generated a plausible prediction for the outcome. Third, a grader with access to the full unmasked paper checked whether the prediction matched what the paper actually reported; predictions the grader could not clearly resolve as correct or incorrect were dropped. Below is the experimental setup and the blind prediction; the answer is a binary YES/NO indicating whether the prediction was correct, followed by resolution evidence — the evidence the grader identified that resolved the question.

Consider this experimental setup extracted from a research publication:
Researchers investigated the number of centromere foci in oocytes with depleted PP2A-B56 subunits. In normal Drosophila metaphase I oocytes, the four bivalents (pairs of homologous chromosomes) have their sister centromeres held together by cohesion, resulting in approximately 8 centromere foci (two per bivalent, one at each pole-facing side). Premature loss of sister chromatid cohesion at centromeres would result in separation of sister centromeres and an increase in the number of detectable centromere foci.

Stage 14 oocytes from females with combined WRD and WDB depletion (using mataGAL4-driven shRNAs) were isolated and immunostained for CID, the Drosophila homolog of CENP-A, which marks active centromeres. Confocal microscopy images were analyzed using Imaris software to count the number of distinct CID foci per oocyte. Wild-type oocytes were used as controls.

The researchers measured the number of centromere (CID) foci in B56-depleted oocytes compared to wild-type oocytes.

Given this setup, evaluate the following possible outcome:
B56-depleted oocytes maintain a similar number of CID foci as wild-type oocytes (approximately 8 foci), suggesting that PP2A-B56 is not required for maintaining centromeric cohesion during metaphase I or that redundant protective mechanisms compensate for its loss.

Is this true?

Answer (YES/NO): NO